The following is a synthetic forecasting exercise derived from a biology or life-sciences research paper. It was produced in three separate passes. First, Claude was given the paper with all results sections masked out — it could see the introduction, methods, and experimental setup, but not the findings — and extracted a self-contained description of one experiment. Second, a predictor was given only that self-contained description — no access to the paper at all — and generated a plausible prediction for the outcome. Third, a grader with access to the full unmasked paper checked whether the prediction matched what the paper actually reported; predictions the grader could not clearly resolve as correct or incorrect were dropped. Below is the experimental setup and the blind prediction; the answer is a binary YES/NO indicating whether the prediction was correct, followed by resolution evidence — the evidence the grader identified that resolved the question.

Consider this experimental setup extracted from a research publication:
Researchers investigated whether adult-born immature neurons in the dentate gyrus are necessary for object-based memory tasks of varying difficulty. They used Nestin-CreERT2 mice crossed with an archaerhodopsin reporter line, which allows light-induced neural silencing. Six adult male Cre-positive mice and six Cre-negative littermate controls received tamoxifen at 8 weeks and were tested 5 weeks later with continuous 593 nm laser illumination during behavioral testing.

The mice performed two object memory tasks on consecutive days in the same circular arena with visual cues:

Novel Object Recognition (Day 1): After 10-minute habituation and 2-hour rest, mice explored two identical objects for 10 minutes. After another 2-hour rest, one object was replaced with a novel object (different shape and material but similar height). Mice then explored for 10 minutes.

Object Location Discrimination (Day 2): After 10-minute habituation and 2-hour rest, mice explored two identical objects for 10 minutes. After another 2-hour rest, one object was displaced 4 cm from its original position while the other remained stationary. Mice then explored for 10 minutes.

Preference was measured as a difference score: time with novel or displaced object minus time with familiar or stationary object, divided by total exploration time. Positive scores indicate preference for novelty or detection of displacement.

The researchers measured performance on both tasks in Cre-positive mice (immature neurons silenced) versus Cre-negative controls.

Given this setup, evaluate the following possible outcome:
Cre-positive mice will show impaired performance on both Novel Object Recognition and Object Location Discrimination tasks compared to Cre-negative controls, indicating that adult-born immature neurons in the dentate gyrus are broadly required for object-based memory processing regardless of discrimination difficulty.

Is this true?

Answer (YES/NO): YES